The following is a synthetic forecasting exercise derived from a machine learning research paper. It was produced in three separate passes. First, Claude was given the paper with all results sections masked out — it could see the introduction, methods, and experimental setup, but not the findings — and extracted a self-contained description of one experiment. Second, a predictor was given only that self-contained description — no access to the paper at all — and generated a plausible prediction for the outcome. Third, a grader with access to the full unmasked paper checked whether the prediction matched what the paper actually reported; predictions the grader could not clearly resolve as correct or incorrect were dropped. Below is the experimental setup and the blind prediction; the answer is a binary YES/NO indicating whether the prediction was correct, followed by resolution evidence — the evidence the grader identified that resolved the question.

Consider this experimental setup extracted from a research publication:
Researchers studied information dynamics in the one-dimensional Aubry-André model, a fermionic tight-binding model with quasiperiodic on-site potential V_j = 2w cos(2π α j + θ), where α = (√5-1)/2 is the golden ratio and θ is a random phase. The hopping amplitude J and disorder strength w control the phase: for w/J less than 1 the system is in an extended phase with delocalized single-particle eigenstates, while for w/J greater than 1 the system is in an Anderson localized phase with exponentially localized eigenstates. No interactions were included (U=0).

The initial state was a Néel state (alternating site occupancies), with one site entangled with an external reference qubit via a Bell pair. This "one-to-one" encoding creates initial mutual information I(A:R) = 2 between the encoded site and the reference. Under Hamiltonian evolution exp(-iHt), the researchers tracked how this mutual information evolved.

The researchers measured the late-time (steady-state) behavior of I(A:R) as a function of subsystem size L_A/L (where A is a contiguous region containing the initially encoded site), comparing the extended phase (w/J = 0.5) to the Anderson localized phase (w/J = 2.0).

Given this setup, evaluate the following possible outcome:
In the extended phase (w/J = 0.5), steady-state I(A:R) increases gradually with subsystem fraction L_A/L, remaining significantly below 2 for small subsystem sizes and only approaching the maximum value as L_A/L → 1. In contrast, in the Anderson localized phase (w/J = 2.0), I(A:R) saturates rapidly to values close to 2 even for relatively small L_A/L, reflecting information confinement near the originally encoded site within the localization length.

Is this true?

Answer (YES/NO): YES